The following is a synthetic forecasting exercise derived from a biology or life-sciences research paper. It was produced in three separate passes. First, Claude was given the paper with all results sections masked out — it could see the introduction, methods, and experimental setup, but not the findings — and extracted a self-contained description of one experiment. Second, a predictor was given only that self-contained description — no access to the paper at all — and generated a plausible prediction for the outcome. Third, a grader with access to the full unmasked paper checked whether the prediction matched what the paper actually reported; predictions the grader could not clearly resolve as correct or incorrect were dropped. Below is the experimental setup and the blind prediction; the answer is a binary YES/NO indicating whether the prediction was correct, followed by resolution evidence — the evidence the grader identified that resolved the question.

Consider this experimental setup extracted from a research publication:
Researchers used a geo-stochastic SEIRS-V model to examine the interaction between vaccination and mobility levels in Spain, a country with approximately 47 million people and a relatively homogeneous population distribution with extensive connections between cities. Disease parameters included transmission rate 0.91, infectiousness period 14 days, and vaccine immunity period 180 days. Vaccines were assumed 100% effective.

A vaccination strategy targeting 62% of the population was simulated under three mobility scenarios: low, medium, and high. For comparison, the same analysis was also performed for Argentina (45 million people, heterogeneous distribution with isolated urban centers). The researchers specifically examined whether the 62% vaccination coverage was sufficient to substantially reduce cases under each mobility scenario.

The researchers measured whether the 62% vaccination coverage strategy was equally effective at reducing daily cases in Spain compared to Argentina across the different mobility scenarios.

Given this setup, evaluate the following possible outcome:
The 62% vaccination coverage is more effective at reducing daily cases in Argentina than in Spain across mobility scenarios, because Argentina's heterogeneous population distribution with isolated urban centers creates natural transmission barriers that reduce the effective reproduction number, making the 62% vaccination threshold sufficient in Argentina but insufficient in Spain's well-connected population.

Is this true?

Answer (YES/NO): YES